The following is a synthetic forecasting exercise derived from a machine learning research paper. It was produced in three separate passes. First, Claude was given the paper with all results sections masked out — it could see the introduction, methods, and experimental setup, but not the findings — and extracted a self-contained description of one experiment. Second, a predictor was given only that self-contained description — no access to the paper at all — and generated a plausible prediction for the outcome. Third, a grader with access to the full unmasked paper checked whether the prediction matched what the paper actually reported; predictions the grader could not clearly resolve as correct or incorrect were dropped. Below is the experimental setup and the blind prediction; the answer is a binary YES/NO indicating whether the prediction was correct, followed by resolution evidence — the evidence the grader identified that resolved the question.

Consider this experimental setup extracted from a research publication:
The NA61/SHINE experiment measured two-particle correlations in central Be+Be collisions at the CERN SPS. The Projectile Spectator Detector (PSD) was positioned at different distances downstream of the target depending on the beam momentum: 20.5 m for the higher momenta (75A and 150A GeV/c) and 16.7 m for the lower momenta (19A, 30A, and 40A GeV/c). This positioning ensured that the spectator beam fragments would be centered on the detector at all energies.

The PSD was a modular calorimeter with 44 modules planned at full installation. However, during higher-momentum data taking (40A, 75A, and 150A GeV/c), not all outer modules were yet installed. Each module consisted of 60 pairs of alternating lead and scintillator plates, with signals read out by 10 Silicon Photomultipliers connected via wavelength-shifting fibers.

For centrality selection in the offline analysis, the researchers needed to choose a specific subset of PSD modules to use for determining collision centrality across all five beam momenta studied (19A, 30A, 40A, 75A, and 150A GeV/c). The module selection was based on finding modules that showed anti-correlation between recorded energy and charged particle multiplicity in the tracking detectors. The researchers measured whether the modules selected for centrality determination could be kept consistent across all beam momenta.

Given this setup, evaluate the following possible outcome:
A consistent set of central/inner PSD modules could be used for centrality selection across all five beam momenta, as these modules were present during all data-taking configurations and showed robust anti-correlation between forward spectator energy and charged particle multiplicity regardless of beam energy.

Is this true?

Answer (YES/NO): YES